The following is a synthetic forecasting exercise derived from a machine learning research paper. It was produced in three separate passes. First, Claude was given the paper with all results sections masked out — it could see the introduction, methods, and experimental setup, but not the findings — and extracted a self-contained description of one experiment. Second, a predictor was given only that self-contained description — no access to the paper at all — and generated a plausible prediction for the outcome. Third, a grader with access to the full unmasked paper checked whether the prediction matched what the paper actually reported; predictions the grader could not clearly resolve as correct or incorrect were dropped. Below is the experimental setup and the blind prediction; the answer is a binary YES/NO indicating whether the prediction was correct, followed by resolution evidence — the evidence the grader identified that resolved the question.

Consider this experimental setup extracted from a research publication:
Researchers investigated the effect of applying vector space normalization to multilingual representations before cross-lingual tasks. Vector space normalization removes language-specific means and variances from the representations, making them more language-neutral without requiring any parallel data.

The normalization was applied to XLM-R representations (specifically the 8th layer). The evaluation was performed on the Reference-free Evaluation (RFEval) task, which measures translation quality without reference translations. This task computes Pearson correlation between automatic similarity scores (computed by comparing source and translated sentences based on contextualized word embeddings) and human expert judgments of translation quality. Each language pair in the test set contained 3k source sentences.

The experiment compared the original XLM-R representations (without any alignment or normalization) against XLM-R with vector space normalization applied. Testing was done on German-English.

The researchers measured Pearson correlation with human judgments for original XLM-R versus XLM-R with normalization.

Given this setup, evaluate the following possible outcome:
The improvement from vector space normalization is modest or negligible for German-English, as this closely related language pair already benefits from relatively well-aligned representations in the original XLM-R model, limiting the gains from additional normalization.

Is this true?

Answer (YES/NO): NO